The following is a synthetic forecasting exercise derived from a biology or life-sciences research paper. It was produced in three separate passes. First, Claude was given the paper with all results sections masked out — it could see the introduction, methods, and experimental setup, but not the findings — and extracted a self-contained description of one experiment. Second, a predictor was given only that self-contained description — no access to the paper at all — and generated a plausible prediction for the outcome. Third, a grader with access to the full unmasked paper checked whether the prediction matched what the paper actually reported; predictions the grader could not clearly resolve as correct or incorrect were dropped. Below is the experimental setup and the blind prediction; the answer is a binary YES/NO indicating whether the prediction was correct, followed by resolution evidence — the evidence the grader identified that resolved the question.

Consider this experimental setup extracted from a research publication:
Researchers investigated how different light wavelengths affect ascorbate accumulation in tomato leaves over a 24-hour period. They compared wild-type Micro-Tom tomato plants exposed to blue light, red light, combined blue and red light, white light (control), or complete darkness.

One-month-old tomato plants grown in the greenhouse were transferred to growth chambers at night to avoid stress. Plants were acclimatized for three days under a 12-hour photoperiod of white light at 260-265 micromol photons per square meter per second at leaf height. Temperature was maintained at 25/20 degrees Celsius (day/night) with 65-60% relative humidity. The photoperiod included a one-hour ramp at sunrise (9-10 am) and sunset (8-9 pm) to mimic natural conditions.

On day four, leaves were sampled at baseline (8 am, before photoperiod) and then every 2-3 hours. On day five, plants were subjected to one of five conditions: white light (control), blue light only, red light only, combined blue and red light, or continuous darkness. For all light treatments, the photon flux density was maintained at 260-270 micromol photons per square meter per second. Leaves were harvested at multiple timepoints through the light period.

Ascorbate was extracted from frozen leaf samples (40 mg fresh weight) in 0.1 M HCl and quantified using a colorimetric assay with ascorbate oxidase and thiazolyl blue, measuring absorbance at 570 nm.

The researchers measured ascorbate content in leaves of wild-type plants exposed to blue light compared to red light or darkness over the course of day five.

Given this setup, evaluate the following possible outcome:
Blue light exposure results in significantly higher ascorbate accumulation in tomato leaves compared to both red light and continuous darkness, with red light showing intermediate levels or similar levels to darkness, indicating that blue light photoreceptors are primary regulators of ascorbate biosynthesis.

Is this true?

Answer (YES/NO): YES